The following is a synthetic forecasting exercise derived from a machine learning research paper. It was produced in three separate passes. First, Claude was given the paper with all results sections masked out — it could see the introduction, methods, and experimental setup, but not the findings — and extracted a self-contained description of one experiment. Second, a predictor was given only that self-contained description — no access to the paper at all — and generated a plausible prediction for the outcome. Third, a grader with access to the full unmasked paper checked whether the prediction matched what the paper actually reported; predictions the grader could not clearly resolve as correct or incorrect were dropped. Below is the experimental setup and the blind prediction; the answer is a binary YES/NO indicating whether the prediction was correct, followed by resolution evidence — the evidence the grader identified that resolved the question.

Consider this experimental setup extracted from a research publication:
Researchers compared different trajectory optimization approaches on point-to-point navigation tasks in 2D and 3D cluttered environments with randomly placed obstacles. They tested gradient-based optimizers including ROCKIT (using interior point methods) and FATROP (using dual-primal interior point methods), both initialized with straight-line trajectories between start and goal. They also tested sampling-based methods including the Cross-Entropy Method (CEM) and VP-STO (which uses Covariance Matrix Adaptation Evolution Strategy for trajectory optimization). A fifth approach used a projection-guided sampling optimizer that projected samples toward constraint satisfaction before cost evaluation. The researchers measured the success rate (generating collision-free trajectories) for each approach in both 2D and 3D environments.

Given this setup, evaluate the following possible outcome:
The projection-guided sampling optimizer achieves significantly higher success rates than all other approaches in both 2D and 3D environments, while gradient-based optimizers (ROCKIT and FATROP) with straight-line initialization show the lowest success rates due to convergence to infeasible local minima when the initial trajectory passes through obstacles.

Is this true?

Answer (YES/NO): NO